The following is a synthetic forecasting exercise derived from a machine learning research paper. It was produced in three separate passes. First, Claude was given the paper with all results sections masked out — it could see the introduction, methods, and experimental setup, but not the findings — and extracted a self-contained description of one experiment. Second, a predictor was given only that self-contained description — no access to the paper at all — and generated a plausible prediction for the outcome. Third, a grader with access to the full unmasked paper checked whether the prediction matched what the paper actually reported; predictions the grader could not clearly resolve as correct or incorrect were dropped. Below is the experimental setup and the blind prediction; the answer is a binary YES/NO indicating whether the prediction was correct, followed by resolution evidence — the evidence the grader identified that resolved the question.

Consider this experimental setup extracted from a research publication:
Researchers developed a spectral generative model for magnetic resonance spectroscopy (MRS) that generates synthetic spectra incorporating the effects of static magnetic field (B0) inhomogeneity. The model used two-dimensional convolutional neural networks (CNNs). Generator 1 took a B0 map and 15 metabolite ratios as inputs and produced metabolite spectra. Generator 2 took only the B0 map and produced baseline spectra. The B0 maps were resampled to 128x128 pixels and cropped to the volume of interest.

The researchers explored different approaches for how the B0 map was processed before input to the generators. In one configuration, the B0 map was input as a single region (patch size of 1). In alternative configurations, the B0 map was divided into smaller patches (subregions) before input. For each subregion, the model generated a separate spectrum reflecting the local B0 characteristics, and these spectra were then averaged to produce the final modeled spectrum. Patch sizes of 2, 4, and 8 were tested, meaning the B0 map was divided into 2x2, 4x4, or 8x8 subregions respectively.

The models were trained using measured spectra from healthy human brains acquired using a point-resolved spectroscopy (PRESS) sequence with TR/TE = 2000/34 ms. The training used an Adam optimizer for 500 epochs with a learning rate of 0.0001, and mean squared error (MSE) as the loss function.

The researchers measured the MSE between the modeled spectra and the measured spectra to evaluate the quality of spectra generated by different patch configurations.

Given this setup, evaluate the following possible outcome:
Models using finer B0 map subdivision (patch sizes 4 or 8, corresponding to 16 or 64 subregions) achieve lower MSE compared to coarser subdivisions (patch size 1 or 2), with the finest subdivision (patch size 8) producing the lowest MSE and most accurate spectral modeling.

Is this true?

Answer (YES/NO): NO